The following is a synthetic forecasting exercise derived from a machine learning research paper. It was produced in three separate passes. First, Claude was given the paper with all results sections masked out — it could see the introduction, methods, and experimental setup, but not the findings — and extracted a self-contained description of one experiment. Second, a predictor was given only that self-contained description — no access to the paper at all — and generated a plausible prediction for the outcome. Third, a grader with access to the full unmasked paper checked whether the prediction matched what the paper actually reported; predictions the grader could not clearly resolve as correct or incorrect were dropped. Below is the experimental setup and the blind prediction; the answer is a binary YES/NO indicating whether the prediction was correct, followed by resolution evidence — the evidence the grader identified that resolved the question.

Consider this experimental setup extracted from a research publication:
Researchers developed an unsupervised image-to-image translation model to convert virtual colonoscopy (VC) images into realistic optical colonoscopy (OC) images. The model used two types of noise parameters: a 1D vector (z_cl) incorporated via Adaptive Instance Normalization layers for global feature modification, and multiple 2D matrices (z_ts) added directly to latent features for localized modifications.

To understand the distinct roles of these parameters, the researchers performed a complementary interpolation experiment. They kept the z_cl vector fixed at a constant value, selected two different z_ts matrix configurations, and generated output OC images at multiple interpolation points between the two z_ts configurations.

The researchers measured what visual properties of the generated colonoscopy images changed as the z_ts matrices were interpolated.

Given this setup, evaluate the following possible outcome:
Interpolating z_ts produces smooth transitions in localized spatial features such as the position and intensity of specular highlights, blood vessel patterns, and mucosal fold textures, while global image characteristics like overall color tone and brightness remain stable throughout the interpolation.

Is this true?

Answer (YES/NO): NO